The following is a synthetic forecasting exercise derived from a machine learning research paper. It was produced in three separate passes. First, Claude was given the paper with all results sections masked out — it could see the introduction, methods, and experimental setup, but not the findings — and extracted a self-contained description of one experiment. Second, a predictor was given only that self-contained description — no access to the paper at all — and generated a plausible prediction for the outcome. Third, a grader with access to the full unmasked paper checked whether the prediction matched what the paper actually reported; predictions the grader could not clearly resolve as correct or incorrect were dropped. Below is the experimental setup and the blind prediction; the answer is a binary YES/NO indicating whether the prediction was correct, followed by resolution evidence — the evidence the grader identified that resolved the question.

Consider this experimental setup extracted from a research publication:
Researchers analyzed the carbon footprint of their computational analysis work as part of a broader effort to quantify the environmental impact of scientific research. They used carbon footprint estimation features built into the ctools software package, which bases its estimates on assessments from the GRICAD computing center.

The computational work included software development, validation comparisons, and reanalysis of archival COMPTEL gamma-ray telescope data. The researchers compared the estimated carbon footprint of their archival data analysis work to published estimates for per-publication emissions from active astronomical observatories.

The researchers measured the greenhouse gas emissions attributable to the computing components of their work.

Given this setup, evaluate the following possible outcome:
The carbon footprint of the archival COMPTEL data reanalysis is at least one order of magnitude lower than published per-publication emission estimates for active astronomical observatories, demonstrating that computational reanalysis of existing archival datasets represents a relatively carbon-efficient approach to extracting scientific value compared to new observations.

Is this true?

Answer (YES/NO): YES